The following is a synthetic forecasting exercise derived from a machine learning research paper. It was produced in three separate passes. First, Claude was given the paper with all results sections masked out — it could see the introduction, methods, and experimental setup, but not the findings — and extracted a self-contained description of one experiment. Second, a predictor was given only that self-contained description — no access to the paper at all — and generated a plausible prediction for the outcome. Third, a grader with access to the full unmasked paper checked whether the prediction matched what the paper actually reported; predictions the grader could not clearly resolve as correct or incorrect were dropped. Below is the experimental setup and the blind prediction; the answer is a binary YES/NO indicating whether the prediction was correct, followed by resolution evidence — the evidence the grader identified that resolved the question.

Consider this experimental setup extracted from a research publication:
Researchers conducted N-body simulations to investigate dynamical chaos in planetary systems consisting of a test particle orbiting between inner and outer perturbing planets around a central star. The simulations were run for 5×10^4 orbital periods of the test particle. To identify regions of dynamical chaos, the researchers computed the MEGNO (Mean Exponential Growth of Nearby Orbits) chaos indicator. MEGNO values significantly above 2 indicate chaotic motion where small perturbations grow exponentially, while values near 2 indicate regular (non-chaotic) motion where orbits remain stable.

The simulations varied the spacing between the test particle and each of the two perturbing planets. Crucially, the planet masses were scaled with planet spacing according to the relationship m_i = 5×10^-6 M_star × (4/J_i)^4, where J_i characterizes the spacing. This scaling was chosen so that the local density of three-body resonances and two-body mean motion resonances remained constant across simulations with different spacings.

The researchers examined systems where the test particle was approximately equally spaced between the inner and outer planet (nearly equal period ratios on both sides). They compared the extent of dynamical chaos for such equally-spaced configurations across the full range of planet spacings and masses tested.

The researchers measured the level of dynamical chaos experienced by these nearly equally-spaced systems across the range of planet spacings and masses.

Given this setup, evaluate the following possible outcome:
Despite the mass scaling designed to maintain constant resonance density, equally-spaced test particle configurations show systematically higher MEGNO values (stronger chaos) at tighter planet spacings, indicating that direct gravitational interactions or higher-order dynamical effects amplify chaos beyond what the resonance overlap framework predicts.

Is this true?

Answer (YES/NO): NO